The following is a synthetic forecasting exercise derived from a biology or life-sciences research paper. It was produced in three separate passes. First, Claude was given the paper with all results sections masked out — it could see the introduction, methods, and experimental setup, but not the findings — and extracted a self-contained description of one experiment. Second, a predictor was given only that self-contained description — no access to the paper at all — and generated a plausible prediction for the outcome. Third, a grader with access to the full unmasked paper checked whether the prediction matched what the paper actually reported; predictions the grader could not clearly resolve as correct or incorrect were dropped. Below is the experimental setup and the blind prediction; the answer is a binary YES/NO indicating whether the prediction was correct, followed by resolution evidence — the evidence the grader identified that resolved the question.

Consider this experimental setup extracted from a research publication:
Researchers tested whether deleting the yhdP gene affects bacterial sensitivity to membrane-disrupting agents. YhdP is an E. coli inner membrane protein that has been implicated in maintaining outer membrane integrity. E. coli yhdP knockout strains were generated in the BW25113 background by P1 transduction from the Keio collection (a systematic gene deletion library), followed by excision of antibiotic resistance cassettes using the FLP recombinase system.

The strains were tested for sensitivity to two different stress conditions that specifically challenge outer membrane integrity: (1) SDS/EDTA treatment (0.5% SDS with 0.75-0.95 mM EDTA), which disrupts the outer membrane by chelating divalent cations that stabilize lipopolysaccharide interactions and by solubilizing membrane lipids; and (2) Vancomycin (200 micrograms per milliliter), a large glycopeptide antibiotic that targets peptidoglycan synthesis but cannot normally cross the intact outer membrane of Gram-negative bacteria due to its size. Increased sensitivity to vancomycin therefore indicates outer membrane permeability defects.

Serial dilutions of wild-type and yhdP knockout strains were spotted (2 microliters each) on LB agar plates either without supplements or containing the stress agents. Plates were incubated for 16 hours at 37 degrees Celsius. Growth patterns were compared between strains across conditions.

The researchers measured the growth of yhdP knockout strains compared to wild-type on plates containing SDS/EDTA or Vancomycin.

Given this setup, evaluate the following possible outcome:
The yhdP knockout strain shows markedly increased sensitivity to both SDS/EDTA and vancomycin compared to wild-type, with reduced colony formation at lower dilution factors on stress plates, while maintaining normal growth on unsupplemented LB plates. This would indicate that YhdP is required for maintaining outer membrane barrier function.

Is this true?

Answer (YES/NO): YES